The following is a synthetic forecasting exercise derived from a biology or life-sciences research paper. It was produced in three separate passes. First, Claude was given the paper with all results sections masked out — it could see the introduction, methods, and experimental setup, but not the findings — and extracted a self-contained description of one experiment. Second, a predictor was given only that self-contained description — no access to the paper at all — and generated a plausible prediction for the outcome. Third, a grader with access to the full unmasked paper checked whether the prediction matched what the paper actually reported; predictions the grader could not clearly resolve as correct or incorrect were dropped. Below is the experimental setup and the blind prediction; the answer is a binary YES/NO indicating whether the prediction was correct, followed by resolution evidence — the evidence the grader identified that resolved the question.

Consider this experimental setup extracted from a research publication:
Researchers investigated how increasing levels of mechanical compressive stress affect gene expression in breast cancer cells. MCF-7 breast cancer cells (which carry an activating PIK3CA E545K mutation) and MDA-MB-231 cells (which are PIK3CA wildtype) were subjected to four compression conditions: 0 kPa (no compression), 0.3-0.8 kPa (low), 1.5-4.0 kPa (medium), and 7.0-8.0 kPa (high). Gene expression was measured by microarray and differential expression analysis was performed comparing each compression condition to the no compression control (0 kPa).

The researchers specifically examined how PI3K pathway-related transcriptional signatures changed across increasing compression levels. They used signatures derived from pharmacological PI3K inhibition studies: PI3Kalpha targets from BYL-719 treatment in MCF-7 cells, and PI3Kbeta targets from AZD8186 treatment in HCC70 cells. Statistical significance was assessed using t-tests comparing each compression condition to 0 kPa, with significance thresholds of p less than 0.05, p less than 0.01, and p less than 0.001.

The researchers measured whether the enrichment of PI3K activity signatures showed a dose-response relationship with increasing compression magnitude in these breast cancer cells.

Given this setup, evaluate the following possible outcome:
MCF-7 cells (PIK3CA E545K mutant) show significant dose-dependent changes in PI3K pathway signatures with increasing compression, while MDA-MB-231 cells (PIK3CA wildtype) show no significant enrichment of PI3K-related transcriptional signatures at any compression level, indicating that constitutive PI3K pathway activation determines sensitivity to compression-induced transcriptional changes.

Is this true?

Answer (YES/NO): NO